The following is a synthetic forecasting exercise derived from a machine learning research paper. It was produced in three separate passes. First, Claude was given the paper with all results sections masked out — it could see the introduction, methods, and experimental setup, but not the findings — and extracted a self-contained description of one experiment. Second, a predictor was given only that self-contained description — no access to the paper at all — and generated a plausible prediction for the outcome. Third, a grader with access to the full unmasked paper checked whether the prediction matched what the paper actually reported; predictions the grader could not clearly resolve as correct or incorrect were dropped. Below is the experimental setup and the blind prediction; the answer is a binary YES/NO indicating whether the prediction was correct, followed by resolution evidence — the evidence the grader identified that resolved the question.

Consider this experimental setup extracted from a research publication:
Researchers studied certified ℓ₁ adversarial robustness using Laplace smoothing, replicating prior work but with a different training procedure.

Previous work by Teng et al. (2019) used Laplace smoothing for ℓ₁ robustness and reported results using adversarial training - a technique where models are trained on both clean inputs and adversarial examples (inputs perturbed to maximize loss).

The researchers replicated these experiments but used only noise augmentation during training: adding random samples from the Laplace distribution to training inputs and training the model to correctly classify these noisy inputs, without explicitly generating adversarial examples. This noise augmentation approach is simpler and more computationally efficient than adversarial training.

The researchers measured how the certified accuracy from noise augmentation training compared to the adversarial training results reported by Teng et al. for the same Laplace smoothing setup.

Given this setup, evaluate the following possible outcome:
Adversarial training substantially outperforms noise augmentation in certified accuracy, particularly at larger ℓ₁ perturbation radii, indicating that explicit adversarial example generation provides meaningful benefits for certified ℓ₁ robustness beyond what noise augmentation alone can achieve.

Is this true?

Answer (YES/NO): NO